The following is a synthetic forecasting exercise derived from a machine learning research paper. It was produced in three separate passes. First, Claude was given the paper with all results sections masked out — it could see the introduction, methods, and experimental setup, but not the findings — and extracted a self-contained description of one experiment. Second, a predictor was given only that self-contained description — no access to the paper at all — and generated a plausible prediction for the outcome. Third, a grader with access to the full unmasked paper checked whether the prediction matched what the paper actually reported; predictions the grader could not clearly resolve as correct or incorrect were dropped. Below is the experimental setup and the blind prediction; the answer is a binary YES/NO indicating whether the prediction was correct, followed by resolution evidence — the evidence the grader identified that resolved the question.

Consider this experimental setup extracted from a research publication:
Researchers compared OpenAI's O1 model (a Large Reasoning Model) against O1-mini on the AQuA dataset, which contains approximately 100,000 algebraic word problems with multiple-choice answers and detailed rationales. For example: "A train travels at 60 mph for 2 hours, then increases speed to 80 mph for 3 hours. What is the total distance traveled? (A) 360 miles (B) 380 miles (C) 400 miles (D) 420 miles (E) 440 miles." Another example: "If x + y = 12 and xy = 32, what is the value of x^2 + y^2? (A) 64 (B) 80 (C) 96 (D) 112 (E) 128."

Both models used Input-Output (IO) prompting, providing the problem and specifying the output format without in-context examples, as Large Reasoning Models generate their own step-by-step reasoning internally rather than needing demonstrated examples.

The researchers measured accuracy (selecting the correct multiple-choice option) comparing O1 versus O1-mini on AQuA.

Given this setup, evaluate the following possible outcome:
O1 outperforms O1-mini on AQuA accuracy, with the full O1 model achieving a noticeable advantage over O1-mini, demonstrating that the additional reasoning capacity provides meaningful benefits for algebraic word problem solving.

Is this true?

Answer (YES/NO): NO